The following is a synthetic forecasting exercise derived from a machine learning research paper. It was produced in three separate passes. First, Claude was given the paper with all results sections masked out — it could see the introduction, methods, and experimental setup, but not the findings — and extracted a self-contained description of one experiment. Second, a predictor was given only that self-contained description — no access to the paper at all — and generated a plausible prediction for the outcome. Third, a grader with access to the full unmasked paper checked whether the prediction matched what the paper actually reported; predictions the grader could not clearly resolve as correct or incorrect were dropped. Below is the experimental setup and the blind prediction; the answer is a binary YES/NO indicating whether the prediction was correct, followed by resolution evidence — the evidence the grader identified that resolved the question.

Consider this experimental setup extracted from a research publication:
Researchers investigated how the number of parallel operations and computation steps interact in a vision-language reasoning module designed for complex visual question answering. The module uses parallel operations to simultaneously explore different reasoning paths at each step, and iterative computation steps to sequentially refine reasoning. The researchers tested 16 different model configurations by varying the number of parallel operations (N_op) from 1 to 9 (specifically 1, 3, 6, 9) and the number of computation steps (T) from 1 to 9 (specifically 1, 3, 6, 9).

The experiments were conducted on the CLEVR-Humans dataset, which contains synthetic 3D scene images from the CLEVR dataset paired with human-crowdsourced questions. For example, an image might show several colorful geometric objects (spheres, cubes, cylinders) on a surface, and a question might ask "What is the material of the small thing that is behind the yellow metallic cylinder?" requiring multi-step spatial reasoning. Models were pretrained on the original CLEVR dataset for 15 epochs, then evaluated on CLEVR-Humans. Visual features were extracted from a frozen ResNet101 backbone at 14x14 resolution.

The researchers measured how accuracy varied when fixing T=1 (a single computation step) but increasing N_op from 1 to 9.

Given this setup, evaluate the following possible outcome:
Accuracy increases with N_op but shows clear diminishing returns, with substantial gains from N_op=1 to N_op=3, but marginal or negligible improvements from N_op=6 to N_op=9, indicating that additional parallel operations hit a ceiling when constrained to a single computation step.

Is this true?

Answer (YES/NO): NO